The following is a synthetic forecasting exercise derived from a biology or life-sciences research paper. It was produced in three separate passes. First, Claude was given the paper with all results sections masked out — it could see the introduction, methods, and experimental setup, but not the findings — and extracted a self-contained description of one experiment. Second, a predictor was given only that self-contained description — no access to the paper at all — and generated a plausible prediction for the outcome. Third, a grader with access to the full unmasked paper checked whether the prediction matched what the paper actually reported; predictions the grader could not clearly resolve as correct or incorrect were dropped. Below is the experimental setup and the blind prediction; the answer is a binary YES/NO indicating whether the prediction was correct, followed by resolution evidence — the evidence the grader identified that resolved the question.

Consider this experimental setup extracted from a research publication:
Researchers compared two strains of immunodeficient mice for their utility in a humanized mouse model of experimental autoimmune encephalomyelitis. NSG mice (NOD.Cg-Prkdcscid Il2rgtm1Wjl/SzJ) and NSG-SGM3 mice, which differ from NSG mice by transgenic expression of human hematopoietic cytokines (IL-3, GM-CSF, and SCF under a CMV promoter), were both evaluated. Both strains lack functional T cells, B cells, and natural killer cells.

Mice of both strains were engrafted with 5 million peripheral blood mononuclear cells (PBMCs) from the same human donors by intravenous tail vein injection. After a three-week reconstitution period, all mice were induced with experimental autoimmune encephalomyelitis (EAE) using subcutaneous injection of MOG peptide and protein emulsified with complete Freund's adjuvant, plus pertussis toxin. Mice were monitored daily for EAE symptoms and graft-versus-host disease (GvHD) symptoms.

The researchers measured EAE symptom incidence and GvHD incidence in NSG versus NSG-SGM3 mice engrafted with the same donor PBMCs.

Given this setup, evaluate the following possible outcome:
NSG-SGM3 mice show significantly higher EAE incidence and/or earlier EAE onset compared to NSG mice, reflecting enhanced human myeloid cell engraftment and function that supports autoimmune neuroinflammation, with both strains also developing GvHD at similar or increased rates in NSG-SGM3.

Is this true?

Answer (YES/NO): NO